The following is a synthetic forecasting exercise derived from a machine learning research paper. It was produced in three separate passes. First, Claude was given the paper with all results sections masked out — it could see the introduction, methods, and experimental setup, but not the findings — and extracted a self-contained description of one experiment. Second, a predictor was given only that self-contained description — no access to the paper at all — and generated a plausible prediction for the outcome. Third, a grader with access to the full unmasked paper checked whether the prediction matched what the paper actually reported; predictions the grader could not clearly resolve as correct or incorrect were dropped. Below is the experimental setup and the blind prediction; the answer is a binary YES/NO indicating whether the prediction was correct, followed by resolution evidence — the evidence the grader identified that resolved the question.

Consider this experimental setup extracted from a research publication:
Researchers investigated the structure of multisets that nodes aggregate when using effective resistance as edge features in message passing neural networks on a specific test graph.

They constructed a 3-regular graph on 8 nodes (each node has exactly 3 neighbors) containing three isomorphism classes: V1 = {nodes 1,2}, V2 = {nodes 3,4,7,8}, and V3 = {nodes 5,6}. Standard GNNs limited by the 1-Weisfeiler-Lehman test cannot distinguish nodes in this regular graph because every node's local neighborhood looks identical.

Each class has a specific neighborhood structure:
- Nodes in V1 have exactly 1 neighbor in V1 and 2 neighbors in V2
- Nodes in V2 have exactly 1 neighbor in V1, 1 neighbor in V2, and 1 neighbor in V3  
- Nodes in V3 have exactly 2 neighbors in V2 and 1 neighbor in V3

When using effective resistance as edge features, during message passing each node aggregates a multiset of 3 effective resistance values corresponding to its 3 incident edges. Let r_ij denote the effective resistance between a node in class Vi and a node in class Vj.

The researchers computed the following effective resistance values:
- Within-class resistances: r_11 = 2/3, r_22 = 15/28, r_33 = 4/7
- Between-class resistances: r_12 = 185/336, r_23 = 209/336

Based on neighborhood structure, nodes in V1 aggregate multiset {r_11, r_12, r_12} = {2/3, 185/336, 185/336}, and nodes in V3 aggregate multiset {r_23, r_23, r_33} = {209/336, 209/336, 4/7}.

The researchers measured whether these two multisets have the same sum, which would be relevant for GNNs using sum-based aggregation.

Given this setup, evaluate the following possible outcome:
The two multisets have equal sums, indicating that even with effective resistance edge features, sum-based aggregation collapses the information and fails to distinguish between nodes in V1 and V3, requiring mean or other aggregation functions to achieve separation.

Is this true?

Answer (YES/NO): NO